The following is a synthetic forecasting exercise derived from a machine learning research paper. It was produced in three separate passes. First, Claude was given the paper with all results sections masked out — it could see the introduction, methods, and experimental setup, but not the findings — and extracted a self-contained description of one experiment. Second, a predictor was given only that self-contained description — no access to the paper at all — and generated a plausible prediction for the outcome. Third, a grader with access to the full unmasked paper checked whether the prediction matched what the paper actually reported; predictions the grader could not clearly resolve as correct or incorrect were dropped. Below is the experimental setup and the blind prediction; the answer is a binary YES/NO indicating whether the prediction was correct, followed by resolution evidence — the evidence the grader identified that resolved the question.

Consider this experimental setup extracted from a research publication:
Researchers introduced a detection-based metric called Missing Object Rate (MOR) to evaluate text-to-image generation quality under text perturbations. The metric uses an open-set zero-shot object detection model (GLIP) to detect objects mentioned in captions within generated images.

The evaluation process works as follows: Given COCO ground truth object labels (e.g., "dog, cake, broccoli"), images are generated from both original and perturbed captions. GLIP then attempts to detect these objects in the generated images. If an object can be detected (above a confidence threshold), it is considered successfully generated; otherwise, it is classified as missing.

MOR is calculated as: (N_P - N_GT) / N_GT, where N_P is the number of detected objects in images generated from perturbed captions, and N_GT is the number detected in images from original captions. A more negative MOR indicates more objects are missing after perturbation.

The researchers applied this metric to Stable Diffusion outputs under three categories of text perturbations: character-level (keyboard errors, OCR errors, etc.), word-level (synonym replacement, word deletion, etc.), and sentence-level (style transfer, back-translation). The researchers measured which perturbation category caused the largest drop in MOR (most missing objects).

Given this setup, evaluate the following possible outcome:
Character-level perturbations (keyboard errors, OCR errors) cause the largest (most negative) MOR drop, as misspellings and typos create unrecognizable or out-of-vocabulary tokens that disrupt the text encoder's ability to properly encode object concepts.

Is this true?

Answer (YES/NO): YES